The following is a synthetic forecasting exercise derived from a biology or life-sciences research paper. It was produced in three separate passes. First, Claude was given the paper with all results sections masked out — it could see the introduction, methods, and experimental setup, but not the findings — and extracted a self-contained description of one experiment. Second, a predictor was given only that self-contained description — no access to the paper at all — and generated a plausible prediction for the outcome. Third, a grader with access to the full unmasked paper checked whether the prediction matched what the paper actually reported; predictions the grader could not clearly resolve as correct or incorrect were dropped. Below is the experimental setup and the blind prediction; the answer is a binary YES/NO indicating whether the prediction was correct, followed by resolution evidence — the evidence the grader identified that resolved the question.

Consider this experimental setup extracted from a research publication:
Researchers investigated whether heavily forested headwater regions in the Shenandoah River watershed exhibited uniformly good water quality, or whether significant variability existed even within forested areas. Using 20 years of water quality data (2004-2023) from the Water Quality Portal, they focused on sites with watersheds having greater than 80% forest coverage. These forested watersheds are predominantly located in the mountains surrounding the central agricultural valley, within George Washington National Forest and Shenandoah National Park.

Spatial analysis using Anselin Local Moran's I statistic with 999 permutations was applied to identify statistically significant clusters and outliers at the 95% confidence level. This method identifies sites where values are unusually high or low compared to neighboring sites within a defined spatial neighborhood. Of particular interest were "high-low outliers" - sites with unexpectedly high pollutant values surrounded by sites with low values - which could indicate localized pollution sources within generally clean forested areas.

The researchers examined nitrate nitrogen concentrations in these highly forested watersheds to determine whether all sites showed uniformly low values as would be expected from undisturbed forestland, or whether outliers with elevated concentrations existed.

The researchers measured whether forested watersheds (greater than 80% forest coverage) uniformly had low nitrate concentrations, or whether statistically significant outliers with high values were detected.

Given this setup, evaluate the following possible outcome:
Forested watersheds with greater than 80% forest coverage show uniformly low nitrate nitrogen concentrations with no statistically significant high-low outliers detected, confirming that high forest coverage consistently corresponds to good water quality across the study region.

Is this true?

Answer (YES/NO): NO